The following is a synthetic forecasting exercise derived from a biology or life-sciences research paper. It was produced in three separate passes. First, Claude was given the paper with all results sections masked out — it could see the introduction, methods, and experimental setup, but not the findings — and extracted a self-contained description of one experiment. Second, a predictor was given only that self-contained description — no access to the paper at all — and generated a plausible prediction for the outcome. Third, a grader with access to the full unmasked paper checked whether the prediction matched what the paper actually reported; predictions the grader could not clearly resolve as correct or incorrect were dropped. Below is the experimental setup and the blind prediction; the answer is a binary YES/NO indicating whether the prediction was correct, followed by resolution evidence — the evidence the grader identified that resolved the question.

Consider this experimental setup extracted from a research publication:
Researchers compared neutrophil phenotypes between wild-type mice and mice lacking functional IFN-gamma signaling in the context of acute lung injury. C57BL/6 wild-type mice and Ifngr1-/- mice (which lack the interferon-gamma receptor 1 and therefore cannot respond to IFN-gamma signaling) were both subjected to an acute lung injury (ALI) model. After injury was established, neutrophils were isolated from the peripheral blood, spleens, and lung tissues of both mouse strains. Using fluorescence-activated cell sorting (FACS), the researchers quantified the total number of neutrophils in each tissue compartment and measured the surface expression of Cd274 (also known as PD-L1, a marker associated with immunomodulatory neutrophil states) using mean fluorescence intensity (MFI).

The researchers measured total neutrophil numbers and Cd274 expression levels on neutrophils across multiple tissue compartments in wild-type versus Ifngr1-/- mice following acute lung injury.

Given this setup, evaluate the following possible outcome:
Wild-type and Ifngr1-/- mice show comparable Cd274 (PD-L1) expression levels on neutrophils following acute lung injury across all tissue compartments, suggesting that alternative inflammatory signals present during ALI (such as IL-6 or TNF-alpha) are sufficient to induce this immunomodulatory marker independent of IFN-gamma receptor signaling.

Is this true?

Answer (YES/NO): NO